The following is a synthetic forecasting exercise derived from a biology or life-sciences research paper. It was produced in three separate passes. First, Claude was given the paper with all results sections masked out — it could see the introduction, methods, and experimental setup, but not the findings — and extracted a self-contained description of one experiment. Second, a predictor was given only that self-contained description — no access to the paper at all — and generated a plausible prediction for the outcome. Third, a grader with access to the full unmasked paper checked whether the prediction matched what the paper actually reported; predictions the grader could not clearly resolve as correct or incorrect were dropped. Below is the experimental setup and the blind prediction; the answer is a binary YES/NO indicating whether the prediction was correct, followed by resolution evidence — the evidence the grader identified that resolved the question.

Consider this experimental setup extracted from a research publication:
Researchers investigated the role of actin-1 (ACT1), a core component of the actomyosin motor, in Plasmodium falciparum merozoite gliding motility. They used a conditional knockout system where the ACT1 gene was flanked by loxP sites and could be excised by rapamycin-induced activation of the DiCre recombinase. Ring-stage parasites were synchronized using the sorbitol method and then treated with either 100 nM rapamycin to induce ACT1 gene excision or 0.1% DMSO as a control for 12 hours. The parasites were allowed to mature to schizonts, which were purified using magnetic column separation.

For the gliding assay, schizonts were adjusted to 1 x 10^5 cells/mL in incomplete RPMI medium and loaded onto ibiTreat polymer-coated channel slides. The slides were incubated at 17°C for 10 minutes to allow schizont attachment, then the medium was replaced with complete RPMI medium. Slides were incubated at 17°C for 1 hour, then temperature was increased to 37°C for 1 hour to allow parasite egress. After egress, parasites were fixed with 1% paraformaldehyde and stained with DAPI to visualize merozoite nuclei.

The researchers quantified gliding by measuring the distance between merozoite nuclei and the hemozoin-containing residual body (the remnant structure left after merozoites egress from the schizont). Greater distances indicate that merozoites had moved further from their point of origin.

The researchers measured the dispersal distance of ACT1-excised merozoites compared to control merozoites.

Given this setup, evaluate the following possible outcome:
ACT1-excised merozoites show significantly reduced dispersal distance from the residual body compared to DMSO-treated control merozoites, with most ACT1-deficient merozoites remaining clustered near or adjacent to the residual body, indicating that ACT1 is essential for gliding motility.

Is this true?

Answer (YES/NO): YES